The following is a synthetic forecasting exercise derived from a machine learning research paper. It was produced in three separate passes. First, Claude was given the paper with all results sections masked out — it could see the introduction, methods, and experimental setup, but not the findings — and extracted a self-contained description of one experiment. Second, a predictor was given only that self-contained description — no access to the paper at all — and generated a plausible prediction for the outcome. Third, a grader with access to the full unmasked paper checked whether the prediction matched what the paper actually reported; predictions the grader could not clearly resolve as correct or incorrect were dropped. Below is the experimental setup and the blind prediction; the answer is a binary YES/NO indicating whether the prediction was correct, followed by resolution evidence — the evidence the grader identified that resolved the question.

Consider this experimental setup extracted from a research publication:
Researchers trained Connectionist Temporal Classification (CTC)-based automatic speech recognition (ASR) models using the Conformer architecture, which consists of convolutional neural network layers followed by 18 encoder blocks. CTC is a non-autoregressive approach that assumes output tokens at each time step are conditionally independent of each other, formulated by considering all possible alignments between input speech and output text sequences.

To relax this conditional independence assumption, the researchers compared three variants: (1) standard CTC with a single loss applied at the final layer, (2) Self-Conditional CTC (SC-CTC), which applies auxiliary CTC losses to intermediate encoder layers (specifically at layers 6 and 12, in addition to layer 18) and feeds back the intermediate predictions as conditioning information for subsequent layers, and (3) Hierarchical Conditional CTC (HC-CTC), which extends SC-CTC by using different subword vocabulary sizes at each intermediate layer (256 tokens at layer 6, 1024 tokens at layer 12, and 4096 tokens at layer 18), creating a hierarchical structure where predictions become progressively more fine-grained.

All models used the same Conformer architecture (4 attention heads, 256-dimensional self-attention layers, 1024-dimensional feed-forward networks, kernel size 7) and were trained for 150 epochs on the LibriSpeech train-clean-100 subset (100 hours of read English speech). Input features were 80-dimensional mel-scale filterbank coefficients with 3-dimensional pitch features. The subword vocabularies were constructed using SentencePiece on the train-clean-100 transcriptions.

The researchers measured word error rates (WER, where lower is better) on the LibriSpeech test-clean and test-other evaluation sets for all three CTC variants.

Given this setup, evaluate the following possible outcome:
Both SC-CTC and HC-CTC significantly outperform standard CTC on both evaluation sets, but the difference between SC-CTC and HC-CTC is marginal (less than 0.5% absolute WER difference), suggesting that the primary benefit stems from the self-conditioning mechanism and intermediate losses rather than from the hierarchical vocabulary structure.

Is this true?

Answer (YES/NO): NO